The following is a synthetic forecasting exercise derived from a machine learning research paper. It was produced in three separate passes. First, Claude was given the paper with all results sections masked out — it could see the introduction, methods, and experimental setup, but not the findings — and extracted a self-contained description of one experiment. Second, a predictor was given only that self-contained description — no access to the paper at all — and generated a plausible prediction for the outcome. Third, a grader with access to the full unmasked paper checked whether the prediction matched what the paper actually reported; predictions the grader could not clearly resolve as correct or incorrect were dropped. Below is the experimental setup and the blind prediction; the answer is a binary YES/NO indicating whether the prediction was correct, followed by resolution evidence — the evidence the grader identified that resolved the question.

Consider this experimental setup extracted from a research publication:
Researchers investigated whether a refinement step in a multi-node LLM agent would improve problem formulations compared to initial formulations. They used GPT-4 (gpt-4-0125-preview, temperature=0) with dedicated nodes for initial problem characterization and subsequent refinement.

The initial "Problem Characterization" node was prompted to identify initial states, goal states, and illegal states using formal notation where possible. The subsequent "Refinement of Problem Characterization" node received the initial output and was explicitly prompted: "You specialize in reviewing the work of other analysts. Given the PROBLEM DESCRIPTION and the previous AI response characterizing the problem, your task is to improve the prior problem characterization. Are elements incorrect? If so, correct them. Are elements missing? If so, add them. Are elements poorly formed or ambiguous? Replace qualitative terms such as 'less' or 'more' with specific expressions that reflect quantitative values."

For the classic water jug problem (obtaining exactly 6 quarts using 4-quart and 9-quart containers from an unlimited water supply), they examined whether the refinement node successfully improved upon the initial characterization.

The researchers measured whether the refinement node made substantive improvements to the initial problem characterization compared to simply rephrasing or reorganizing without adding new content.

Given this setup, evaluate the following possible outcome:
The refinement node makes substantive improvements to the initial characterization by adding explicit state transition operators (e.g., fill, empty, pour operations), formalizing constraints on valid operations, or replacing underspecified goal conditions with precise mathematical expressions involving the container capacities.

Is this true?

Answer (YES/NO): YES